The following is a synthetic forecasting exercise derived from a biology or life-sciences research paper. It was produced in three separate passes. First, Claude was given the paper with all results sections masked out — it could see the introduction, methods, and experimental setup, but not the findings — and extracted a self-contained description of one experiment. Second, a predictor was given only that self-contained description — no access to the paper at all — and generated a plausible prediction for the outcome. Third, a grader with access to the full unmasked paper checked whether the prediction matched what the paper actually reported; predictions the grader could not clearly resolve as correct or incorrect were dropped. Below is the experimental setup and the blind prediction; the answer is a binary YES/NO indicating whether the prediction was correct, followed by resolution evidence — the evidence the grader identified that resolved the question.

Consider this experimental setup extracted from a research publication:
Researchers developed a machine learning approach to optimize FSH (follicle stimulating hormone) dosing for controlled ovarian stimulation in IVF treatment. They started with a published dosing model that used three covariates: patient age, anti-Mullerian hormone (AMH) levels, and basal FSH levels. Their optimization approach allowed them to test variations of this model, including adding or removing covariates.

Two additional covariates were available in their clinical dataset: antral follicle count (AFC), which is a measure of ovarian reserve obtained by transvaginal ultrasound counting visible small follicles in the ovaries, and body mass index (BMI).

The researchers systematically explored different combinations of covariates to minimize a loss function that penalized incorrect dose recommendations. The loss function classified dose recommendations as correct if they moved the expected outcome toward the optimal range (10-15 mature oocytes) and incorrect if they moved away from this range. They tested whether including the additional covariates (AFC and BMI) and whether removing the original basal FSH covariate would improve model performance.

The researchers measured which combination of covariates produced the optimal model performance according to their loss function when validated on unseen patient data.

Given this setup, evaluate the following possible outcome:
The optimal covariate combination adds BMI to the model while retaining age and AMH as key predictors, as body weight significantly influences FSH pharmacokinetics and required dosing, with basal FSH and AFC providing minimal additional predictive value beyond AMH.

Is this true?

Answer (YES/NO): NO